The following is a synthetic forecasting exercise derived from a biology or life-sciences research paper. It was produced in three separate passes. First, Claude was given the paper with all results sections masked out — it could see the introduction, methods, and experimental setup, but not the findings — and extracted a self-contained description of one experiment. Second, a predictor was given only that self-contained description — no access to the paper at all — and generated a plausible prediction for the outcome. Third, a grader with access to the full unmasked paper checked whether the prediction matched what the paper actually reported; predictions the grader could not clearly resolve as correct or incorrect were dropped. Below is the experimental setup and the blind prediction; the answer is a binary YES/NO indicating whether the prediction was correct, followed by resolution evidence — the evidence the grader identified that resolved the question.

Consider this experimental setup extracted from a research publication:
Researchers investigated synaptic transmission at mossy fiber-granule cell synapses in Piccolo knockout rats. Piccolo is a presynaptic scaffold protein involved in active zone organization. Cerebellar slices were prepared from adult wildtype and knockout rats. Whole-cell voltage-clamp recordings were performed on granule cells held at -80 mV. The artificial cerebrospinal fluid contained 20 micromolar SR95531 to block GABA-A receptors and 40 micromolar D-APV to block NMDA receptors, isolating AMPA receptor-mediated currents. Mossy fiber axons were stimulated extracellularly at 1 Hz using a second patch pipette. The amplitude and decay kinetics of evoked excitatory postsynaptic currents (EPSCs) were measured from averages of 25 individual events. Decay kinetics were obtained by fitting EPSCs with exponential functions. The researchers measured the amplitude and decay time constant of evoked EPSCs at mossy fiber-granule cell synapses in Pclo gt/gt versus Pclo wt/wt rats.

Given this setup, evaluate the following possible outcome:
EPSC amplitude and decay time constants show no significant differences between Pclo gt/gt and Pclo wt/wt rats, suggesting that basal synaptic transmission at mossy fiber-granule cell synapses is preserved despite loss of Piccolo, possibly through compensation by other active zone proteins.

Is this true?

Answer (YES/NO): NO